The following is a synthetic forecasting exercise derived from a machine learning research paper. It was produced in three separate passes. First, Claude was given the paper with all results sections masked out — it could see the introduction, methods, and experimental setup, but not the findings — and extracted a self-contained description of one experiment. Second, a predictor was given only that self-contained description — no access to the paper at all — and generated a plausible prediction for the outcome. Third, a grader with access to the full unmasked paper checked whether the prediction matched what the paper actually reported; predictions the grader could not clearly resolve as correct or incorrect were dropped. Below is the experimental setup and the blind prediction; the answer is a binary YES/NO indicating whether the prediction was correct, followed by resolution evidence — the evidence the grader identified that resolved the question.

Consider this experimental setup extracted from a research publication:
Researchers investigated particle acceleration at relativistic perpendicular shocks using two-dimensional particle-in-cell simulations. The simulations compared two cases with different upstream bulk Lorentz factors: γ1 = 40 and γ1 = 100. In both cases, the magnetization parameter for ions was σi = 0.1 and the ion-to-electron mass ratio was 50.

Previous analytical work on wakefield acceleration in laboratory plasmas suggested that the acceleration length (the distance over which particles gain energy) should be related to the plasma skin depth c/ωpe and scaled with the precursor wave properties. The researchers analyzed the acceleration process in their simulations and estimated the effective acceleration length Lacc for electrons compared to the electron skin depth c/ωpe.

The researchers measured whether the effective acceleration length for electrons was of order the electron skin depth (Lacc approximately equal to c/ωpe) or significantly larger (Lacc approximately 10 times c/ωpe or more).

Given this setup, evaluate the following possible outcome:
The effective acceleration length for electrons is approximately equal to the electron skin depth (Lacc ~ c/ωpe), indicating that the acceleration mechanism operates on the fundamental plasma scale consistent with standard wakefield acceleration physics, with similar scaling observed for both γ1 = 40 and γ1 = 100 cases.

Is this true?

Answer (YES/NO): NO